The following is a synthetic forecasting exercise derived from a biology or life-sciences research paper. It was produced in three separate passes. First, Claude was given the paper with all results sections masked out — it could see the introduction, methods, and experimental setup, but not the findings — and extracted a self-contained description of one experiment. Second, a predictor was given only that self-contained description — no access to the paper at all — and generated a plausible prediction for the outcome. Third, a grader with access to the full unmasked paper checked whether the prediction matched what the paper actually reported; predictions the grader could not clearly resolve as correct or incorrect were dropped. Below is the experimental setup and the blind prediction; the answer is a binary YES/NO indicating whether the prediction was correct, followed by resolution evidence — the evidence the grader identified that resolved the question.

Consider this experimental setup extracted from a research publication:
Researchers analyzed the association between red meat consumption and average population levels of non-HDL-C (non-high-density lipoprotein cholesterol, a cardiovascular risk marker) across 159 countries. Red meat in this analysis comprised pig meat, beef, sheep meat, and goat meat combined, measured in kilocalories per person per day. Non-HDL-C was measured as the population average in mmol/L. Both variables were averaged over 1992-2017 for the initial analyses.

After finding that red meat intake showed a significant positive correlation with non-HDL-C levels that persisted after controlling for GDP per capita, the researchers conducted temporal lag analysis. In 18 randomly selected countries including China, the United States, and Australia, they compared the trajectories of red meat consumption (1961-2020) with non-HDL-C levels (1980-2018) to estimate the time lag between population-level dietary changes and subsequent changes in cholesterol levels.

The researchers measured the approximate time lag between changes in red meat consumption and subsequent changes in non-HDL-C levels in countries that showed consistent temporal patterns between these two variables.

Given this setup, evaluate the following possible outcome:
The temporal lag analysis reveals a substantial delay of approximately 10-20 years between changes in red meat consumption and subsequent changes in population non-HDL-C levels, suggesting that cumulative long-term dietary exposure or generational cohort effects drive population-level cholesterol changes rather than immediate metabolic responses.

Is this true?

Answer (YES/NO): YES